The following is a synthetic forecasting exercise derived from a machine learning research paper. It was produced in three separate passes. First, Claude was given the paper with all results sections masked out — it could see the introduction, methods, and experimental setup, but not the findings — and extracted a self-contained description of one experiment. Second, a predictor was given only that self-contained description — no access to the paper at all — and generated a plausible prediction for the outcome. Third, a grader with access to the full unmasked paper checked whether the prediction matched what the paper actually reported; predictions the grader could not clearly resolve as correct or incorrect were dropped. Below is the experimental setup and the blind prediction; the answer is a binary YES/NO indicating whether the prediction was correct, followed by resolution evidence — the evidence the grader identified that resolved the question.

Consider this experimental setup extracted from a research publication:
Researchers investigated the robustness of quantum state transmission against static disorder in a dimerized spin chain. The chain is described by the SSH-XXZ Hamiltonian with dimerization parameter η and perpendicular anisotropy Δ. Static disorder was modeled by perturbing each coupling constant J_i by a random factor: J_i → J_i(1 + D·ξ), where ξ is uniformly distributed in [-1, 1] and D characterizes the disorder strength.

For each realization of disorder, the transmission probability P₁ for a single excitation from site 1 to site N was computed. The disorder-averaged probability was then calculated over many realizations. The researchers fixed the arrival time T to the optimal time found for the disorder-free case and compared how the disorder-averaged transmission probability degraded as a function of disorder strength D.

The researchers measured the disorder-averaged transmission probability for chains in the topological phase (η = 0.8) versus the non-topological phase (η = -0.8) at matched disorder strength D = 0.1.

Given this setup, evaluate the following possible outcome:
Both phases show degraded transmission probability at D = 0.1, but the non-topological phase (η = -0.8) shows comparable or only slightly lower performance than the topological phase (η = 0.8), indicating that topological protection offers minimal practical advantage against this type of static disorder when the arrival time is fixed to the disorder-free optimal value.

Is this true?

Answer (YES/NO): NO